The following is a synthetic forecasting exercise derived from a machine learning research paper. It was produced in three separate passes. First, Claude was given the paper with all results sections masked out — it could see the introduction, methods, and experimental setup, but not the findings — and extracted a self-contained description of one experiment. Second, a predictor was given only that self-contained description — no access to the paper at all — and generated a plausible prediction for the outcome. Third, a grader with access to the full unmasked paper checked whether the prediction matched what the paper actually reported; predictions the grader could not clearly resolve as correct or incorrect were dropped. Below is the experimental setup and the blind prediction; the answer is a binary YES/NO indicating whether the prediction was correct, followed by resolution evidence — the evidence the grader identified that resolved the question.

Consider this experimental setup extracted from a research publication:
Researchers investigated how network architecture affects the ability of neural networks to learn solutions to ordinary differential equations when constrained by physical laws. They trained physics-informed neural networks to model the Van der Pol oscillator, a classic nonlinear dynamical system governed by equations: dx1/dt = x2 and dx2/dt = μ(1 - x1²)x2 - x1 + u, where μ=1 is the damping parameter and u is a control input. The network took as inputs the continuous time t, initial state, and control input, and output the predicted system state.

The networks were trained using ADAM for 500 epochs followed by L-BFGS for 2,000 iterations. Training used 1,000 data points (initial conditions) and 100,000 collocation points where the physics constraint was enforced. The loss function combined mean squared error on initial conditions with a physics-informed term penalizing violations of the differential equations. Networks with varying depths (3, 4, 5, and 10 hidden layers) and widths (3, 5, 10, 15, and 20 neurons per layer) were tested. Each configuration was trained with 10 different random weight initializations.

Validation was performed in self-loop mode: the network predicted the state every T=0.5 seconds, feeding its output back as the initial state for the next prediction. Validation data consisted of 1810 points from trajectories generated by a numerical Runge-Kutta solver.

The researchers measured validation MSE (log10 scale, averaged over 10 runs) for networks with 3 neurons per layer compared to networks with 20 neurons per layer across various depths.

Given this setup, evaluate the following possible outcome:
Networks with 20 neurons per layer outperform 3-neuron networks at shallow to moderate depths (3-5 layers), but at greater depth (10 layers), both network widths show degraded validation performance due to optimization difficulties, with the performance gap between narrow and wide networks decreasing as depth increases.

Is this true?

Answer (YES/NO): NO